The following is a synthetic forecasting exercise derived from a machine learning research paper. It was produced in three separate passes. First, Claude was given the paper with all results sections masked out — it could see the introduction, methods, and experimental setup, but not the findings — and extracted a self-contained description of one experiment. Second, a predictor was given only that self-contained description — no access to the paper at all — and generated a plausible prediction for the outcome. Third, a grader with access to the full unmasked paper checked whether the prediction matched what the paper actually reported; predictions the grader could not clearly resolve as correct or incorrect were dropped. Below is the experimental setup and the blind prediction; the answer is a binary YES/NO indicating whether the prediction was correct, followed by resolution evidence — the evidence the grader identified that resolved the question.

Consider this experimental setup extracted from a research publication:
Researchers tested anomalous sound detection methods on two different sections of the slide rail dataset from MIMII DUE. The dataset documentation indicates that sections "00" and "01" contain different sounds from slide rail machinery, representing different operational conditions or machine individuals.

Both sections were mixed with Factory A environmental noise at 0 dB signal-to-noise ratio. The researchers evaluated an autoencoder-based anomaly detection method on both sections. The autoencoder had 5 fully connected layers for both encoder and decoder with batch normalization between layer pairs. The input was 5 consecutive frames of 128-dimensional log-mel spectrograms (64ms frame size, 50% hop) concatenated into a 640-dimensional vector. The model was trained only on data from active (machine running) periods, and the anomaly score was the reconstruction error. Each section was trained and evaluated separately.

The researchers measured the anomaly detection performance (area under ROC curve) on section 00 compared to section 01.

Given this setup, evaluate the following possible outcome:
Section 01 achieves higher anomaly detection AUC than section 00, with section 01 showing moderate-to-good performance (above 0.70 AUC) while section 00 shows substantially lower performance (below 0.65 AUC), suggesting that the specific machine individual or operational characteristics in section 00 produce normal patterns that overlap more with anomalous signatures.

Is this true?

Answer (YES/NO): NO